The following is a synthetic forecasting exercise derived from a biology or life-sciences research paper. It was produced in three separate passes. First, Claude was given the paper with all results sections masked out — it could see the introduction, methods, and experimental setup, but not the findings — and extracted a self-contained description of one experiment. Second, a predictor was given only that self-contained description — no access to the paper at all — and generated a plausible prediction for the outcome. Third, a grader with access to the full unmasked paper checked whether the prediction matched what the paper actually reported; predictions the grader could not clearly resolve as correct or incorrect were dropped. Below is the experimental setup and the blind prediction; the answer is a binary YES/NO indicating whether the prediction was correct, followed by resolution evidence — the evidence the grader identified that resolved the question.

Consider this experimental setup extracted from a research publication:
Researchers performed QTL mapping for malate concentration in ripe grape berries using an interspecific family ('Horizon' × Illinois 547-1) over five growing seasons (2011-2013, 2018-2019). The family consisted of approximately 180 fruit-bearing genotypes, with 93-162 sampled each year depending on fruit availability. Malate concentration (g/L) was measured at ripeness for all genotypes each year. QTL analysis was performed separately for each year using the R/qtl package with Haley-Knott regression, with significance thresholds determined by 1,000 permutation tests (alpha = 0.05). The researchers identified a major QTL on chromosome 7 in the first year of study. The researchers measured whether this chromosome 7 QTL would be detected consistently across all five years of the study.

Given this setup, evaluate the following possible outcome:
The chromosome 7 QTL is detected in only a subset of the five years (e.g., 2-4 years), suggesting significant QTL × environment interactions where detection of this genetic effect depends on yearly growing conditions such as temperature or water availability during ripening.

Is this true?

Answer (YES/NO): NO